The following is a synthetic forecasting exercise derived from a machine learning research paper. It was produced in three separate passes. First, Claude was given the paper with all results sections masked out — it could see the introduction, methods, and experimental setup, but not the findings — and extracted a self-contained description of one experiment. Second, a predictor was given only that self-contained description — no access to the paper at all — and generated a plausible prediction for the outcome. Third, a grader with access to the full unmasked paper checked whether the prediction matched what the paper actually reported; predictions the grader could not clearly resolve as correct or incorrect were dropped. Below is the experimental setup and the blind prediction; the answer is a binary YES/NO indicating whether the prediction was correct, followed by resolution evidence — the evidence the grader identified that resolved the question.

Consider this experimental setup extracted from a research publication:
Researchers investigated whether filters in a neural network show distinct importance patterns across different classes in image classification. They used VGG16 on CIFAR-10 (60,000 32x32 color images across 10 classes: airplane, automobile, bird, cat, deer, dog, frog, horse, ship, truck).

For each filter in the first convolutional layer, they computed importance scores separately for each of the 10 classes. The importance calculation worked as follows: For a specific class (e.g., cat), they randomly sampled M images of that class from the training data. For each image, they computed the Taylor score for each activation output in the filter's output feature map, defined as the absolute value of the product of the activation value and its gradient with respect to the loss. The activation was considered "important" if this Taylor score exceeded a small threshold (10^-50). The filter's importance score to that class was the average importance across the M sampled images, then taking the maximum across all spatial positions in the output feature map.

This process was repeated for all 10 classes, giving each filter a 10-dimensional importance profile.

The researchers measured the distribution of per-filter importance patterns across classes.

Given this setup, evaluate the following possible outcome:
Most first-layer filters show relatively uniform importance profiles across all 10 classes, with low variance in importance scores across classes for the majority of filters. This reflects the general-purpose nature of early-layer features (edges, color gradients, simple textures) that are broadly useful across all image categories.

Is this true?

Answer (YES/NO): NO